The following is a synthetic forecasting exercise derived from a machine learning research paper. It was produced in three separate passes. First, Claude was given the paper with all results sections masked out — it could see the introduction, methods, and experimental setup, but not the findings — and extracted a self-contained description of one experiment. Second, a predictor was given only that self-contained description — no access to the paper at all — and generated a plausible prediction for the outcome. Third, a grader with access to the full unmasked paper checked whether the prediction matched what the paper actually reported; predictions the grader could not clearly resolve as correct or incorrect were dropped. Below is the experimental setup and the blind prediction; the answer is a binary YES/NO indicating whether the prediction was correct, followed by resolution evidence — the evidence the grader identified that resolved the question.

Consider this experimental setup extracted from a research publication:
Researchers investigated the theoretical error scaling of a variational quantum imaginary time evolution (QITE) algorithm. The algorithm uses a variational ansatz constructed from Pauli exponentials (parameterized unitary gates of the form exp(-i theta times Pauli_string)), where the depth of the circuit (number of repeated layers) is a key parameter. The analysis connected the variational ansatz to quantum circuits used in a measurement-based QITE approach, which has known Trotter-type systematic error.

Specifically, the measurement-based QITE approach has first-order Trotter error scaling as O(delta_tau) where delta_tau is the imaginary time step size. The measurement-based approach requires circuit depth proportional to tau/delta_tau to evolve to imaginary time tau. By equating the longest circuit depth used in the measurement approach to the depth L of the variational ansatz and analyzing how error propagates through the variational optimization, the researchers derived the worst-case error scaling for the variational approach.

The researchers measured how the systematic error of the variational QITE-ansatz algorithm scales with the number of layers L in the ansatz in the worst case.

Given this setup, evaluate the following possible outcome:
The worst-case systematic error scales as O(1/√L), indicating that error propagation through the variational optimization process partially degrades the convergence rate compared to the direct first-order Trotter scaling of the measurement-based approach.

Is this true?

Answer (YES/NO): NO